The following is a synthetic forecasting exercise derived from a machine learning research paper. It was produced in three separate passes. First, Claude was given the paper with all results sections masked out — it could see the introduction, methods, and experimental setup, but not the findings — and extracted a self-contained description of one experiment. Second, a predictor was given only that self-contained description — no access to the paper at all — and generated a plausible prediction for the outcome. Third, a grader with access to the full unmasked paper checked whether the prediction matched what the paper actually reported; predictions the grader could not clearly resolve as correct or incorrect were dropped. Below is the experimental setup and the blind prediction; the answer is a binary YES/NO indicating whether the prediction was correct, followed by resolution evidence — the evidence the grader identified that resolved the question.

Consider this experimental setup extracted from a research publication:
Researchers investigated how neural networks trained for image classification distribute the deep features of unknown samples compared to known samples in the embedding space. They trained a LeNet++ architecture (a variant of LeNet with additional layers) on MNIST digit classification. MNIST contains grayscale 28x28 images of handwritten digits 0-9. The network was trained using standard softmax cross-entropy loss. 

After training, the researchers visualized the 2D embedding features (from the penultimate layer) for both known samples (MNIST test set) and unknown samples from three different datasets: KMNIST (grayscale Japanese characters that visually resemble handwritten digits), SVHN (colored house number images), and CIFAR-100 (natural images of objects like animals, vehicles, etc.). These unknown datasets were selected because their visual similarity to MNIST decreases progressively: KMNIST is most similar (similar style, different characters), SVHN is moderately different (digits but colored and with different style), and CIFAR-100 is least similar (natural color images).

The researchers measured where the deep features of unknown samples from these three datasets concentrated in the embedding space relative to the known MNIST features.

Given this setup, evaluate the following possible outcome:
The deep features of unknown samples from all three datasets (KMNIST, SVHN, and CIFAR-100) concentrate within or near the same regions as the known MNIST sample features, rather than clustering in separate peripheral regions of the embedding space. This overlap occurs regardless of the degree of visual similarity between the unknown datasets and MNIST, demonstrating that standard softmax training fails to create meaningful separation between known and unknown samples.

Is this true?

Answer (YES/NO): NO